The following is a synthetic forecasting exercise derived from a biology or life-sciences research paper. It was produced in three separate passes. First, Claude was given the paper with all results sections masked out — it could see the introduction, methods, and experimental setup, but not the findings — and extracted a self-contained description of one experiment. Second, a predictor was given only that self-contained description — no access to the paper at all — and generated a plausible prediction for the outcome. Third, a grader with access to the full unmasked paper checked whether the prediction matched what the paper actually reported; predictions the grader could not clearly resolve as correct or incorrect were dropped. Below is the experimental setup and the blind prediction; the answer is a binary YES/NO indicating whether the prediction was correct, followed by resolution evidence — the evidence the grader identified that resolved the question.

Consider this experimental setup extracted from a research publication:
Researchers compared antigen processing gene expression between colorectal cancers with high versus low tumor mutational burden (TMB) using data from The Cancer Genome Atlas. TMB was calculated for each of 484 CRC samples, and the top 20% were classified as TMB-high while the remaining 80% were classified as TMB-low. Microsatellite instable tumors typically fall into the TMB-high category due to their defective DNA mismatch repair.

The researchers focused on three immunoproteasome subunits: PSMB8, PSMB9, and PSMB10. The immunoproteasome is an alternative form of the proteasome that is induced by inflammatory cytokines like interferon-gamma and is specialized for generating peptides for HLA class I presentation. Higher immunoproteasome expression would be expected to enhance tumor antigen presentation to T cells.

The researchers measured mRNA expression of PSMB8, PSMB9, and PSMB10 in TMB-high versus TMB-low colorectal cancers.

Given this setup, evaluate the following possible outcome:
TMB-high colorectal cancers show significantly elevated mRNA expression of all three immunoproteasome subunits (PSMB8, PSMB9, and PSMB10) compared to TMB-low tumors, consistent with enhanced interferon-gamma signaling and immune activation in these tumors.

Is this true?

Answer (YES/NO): NO